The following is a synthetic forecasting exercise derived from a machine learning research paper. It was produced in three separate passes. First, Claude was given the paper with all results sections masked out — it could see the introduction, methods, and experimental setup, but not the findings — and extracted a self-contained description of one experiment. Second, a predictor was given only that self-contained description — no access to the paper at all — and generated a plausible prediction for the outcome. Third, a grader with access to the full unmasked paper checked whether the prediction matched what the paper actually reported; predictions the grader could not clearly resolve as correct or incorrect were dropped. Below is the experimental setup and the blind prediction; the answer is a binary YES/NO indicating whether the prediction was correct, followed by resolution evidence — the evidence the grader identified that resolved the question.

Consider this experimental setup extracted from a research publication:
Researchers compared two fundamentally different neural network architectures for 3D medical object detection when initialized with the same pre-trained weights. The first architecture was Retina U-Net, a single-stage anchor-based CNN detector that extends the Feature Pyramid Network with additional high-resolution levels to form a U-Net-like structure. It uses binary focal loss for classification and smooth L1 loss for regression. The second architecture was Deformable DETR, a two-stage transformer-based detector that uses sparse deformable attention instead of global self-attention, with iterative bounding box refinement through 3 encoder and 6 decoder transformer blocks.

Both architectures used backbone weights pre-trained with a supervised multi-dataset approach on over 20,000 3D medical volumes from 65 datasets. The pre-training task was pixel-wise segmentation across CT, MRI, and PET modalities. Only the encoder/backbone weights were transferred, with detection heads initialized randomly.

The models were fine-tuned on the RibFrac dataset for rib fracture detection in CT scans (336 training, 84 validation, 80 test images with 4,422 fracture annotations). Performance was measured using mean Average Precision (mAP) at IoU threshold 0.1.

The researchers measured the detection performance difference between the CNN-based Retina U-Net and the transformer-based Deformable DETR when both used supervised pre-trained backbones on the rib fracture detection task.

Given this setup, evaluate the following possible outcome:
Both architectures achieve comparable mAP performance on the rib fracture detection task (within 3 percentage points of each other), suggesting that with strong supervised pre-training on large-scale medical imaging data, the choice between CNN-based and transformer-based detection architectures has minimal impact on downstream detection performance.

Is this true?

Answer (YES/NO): YES